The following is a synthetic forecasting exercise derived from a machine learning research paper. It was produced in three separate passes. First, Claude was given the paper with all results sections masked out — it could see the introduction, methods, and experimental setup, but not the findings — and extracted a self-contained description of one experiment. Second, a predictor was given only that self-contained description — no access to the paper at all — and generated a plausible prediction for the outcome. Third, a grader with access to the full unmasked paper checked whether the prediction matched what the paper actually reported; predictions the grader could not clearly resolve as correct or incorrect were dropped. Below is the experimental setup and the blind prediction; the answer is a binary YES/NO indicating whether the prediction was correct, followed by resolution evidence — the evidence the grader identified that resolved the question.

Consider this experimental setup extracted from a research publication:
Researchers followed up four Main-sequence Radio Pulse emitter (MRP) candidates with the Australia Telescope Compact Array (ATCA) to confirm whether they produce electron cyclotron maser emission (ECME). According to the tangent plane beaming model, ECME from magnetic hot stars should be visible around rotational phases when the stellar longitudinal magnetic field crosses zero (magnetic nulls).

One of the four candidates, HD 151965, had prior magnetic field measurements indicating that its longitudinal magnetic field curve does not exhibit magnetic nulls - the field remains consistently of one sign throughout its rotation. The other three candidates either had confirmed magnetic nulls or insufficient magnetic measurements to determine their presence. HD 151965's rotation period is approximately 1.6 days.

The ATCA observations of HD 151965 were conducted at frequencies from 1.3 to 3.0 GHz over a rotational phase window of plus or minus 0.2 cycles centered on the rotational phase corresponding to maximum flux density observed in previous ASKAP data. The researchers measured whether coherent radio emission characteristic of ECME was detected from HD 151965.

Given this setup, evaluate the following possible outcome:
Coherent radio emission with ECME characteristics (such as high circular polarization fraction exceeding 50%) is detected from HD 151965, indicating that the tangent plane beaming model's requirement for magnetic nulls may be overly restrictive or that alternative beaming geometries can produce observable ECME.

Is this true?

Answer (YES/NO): NO